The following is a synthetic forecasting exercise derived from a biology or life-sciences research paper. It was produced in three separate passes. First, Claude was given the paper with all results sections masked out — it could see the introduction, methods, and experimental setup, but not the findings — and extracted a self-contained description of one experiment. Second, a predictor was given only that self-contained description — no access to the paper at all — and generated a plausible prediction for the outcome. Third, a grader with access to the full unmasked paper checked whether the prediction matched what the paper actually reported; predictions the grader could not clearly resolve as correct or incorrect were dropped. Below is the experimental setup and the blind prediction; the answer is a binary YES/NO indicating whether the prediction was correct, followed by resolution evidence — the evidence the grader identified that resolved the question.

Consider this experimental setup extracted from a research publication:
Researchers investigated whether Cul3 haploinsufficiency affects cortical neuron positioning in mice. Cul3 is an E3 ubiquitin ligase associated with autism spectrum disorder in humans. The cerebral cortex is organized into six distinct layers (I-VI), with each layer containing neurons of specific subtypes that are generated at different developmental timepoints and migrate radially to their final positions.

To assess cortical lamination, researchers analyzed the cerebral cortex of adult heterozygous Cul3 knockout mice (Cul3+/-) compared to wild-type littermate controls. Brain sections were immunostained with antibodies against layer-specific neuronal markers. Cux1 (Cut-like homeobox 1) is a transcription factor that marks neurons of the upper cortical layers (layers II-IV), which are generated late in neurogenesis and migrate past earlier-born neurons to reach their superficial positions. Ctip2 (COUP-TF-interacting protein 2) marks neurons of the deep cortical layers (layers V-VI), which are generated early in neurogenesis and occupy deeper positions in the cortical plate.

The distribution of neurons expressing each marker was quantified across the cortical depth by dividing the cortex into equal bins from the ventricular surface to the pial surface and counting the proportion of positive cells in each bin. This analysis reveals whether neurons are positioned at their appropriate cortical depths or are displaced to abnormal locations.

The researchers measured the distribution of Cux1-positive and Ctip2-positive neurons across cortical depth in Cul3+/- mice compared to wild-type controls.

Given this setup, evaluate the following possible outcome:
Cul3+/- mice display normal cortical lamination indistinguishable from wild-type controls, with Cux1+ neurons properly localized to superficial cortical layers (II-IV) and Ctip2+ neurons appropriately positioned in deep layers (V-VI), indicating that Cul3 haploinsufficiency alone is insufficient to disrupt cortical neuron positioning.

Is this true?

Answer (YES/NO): NO